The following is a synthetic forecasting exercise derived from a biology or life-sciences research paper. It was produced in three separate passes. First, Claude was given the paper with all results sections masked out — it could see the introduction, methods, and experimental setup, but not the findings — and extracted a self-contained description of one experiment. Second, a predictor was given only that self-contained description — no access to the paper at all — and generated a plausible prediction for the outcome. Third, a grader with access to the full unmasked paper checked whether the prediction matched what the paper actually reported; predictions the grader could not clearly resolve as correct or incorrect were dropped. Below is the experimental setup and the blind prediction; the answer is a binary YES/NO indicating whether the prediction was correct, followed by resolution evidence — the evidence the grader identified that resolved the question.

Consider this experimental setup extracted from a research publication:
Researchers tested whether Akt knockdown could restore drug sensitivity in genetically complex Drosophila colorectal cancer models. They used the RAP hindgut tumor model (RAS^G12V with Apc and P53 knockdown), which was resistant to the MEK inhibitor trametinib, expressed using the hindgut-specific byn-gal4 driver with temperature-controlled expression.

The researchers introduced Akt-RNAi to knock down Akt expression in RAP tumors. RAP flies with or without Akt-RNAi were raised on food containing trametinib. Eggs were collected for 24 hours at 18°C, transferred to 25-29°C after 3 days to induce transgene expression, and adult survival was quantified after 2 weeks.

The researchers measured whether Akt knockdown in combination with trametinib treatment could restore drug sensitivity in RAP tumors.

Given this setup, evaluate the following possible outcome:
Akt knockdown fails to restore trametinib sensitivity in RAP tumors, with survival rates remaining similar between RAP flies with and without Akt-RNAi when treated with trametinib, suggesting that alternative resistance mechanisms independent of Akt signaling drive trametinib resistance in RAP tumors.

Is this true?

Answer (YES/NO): NO